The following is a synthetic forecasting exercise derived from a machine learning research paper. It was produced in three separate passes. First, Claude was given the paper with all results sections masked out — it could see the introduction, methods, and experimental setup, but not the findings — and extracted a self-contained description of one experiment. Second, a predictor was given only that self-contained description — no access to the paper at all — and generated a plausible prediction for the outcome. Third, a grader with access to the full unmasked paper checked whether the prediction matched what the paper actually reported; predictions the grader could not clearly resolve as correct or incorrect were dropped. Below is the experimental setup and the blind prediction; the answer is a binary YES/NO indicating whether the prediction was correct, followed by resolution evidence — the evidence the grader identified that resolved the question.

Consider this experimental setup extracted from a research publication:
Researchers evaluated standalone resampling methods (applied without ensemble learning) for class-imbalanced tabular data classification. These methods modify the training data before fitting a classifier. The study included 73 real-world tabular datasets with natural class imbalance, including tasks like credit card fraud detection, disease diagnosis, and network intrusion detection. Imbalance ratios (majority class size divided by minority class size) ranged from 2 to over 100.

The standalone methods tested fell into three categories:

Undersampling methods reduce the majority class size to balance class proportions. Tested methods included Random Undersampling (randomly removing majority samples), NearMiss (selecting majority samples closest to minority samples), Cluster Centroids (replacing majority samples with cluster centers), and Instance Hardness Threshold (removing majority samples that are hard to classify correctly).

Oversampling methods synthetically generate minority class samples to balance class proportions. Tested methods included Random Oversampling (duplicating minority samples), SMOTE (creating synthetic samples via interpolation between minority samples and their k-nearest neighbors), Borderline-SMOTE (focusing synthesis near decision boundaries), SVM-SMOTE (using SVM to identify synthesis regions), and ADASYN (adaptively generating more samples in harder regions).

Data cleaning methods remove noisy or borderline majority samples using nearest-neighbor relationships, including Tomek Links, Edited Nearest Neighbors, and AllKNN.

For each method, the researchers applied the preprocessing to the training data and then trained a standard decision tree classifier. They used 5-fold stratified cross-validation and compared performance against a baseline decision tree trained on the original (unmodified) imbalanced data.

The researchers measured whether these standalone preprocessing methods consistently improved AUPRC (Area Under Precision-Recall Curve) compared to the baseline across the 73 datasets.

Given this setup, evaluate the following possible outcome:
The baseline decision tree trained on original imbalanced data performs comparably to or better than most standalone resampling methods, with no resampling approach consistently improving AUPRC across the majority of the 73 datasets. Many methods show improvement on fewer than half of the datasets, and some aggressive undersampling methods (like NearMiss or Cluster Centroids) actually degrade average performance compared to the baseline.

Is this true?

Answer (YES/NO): YES